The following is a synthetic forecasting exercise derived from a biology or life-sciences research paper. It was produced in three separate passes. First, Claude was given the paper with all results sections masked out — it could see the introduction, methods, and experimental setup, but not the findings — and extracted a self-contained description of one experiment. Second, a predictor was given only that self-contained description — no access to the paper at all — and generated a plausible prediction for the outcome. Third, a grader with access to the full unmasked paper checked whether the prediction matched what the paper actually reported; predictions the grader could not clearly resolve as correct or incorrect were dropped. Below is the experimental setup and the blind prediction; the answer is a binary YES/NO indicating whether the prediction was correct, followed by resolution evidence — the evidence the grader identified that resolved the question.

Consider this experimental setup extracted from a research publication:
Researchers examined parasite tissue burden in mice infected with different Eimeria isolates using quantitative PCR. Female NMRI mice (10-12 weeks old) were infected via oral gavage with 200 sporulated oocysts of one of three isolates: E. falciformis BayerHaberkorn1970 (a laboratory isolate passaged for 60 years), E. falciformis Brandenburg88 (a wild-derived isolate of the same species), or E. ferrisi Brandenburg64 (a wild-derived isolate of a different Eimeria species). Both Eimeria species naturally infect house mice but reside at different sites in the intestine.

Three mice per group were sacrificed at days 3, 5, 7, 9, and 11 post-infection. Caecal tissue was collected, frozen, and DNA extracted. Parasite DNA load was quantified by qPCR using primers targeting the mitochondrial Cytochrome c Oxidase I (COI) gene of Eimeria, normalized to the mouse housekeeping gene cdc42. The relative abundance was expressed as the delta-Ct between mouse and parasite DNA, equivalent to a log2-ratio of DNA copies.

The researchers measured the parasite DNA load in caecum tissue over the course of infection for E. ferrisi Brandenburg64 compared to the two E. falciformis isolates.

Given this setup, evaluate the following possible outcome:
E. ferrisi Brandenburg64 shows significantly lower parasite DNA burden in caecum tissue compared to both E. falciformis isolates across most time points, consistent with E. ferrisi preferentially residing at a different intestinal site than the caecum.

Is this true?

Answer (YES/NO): NO